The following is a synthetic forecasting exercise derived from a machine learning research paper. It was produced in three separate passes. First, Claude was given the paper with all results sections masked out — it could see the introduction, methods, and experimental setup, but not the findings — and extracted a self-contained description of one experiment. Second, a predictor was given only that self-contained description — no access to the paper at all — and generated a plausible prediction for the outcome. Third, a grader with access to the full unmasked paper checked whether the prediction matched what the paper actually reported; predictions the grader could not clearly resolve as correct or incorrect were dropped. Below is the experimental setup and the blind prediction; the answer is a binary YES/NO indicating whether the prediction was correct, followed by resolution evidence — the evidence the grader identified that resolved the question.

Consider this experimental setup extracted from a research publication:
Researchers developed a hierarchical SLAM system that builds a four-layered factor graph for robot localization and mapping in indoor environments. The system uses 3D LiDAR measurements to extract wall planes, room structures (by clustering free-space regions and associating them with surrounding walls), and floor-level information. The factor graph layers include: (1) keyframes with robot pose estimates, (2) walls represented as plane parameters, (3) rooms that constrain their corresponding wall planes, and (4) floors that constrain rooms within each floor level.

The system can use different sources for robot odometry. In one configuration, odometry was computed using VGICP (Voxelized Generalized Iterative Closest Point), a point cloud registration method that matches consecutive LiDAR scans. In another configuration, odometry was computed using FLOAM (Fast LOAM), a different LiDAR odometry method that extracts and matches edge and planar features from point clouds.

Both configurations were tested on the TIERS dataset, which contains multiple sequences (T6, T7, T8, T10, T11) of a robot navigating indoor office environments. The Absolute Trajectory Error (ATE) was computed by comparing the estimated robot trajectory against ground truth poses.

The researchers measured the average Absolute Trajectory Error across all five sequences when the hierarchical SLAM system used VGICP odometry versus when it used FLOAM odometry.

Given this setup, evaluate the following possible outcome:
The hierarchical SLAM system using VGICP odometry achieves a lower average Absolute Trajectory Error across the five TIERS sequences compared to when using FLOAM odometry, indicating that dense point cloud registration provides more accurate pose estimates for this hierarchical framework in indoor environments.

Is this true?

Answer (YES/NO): NO